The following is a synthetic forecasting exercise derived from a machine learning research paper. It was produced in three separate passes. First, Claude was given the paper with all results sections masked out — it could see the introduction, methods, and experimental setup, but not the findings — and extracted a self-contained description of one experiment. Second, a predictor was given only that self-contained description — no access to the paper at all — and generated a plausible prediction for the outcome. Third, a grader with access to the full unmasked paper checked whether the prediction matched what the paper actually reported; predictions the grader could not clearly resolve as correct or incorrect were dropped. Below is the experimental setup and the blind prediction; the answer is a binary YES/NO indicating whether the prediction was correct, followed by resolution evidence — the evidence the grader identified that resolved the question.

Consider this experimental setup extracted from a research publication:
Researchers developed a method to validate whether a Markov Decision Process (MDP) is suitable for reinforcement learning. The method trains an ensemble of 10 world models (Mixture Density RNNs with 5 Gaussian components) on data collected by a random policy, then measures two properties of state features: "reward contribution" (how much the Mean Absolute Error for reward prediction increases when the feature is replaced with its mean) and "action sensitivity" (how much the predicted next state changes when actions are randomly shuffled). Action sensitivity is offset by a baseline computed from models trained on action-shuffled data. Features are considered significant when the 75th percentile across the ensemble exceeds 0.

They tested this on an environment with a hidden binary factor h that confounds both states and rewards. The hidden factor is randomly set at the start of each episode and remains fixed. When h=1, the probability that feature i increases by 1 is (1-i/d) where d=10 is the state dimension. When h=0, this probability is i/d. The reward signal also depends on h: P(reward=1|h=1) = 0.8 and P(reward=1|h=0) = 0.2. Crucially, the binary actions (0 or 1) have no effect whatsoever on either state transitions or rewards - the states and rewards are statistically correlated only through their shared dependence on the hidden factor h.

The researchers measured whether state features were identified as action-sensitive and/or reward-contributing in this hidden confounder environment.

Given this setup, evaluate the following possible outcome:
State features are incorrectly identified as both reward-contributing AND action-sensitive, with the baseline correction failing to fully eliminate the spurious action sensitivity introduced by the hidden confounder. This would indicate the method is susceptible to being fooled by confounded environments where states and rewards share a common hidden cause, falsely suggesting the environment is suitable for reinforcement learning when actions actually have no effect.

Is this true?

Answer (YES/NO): NO